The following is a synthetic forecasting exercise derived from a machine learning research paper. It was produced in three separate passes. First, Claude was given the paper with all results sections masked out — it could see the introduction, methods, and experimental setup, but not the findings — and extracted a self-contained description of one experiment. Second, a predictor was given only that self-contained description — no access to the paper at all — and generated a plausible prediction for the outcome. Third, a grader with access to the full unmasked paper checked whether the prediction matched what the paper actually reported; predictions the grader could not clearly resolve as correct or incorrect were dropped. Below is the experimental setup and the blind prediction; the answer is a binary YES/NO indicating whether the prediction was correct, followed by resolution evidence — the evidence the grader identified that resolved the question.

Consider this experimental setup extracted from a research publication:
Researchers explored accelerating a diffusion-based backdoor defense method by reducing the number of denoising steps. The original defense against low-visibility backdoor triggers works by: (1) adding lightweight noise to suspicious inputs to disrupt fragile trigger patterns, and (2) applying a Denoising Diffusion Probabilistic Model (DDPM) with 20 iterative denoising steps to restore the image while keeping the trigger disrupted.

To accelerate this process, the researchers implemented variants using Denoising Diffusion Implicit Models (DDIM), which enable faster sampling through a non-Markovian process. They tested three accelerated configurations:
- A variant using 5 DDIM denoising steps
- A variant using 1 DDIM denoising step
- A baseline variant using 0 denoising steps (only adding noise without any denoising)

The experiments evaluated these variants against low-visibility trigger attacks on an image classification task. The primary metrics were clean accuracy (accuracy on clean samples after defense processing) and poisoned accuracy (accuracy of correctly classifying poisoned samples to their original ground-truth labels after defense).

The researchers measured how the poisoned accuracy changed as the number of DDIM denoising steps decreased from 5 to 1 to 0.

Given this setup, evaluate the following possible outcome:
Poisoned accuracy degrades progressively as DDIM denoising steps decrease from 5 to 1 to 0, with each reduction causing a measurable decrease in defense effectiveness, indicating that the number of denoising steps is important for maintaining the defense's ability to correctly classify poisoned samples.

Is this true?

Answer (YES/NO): YES